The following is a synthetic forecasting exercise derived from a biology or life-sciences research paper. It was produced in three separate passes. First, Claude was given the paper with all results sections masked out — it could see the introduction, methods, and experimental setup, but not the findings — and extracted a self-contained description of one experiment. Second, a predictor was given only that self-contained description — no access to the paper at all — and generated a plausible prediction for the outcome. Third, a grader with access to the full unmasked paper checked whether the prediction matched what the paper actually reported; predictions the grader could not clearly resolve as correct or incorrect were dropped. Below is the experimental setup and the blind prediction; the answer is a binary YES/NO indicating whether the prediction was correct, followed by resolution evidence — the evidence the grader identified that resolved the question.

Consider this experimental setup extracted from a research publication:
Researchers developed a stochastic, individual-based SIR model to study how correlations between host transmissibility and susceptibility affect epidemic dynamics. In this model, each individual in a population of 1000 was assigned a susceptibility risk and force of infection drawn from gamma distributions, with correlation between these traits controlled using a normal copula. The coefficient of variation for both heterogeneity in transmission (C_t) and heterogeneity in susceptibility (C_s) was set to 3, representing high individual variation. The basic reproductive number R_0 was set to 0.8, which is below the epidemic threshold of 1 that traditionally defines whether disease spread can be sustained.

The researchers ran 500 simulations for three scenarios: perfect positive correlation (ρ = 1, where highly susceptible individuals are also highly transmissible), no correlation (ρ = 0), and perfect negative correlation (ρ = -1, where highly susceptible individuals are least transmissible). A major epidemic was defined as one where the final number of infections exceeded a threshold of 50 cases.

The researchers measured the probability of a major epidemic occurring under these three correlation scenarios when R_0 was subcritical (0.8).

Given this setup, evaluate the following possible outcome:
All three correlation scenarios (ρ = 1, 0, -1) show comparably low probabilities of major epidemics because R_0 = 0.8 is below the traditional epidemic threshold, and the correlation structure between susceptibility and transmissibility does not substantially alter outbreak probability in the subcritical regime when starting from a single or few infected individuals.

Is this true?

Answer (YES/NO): NO